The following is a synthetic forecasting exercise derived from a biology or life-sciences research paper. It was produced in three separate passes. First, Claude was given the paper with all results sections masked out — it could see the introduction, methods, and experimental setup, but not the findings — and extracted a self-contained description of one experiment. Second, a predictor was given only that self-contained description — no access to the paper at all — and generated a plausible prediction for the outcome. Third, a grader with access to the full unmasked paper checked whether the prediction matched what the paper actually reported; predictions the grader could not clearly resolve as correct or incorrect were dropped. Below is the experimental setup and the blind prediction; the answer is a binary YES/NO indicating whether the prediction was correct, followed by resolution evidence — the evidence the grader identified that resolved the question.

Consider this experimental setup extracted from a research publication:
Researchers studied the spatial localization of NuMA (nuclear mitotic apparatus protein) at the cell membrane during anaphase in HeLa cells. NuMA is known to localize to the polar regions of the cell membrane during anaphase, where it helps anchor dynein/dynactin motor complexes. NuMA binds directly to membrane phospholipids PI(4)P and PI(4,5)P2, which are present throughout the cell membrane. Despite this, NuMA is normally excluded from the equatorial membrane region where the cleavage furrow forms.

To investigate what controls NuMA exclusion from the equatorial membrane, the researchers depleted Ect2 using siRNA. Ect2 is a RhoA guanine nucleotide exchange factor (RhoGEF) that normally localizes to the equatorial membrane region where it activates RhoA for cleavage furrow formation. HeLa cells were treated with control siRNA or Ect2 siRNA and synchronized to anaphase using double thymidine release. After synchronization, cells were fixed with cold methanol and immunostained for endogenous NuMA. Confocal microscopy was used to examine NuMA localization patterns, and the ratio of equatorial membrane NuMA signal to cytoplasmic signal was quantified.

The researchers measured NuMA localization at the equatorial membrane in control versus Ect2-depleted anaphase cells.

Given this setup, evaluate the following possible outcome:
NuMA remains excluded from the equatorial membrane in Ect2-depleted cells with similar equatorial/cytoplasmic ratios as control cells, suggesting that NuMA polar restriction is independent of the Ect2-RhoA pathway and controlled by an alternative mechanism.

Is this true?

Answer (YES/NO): NO